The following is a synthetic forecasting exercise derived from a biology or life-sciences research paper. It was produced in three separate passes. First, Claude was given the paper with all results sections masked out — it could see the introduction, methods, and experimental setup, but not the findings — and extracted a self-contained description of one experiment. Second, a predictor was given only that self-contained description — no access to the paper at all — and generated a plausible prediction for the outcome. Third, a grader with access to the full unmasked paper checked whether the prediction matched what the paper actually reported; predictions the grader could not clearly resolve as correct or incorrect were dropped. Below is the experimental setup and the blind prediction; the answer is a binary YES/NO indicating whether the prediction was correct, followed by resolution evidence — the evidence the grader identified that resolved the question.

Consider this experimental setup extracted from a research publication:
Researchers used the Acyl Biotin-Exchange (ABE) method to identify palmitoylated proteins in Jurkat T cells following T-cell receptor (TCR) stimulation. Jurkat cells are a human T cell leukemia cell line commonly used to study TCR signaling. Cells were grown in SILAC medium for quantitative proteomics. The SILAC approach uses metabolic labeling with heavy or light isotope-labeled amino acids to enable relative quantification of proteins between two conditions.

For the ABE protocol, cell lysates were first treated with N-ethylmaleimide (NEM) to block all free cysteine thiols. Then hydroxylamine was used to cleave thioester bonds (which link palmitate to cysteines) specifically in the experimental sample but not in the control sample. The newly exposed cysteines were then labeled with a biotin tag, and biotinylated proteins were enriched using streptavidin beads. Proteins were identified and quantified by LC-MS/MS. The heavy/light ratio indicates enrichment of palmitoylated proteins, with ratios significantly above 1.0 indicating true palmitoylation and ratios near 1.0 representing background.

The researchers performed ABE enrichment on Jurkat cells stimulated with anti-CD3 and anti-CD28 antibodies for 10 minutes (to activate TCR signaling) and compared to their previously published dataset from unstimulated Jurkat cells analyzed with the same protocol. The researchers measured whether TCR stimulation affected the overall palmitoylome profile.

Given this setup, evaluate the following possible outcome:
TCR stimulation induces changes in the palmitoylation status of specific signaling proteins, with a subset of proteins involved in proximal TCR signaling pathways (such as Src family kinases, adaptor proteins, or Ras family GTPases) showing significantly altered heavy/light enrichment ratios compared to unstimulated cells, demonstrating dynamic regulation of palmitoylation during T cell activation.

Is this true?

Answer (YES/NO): YES